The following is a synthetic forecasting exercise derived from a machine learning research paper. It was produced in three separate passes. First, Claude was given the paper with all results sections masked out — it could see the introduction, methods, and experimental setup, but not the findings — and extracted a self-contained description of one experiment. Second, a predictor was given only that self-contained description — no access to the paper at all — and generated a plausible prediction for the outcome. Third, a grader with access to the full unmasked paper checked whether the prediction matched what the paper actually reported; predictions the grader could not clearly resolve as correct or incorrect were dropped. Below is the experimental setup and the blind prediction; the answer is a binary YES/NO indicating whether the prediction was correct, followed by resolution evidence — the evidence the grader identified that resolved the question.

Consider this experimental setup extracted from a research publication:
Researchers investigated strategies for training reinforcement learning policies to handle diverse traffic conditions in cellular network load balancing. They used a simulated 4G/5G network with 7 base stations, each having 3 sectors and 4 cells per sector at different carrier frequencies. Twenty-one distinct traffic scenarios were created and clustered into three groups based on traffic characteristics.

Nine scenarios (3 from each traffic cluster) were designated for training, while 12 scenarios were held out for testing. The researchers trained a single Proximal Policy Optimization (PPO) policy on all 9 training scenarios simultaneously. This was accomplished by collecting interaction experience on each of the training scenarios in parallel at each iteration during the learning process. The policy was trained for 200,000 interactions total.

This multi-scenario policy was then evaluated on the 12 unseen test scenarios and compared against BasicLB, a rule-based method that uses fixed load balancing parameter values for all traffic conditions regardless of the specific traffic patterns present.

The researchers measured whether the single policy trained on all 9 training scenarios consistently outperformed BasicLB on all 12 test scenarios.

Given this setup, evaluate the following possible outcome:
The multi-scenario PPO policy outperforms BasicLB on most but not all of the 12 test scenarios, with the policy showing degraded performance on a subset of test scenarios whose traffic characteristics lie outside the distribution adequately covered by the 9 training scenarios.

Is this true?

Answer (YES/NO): YES